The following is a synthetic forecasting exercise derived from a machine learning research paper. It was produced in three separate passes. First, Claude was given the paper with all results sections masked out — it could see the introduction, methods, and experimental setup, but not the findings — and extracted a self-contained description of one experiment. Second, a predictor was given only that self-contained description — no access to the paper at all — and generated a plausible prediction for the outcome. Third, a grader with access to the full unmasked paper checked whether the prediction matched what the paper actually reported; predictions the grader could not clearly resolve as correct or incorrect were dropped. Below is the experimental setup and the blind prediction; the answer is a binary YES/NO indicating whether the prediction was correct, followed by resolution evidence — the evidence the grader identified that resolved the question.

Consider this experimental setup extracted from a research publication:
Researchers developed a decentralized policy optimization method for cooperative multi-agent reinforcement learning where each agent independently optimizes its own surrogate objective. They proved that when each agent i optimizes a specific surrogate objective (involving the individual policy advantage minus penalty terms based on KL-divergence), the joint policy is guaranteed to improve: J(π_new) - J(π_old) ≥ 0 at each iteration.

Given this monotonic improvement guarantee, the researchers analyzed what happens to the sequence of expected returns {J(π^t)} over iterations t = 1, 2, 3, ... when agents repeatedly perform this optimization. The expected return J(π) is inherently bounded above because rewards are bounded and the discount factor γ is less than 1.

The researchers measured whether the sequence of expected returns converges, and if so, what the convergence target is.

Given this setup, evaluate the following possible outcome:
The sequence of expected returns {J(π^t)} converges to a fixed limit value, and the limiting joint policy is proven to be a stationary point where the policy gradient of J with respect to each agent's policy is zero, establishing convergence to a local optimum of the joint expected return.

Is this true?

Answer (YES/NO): NO